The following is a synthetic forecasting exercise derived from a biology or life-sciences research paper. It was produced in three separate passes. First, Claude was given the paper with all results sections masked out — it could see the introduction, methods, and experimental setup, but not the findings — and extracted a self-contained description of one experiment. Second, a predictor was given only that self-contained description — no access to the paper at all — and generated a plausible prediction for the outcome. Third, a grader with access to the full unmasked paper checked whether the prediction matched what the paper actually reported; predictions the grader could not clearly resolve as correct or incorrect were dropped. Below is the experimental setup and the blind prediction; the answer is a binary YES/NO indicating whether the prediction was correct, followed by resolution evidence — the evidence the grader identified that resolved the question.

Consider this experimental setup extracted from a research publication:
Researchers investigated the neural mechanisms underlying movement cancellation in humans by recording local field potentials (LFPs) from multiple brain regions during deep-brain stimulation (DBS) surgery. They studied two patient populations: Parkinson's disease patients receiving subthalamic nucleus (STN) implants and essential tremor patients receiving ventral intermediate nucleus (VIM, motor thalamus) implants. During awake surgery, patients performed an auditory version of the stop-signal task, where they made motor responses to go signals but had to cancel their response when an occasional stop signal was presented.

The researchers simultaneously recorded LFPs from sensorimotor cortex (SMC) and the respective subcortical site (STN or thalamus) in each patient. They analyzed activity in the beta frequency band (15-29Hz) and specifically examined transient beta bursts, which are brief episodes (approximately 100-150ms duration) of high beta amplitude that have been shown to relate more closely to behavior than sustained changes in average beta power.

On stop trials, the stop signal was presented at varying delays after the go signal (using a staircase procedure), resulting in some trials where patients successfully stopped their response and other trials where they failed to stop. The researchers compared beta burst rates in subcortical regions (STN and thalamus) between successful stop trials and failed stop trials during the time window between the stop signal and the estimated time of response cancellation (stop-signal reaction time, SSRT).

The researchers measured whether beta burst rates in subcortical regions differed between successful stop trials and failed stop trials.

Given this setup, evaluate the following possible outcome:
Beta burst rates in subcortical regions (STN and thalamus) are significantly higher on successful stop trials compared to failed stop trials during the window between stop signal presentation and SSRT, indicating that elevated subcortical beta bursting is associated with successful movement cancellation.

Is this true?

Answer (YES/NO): YES